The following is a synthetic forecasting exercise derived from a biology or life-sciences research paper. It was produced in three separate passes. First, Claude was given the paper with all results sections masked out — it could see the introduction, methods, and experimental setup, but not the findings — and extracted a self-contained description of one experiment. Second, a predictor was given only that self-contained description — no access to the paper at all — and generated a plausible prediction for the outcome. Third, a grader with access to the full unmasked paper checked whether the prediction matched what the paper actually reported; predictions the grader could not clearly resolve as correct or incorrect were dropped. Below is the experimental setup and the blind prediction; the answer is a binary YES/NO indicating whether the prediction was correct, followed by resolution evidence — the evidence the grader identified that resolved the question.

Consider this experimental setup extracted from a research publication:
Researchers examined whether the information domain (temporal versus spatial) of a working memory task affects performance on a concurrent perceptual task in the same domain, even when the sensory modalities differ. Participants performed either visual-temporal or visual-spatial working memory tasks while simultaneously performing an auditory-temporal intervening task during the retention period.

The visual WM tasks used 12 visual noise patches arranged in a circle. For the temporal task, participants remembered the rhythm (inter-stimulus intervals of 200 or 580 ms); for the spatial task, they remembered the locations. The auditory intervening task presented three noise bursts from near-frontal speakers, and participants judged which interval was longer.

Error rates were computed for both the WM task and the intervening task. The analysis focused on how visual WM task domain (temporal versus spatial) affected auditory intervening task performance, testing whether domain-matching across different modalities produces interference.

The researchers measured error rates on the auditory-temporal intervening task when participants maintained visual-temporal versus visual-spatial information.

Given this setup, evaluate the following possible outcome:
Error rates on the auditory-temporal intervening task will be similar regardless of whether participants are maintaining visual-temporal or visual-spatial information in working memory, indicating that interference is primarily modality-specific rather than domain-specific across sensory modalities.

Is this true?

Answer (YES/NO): YES